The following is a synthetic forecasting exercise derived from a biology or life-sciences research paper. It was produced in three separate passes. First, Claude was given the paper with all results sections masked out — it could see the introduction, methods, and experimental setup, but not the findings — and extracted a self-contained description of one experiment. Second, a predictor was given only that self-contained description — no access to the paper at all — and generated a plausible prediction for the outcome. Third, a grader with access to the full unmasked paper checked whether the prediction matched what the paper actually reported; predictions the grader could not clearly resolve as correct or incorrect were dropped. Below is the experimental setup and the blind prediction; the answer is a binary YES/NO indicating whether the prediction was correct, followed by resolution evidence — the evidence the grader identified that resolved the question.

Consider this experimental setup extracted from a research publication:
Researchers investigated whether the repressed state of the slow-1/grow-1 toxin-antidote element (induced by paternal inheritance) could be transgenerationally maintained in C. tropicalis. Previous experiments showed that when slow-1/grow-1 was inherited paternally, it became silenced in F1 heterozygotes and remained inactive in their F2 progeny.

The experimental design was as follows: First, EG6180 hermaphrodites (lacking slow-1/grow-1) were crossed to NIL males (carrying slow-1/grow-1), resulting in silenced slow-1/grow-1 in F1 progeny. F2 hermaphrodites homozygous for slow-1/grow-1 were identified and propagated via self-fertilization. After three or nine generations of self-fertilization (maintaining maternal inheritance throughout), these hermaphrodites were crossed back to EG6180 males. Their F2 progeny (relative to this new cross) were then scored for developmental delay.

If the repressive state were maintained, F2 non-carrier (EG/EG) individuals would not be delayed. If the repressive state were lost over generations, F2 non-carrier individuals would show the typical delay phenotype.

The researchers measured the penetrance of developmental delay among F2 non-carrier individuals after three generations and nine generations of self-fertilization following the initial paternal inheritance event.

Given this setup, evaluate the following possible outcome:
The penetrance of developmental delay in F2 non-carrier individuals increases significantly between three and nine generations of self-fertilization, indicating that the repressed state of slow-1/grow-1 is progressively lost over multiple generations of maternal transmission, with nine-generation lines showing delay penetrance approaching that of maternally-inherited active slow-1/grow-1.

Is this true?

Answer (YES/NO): YES